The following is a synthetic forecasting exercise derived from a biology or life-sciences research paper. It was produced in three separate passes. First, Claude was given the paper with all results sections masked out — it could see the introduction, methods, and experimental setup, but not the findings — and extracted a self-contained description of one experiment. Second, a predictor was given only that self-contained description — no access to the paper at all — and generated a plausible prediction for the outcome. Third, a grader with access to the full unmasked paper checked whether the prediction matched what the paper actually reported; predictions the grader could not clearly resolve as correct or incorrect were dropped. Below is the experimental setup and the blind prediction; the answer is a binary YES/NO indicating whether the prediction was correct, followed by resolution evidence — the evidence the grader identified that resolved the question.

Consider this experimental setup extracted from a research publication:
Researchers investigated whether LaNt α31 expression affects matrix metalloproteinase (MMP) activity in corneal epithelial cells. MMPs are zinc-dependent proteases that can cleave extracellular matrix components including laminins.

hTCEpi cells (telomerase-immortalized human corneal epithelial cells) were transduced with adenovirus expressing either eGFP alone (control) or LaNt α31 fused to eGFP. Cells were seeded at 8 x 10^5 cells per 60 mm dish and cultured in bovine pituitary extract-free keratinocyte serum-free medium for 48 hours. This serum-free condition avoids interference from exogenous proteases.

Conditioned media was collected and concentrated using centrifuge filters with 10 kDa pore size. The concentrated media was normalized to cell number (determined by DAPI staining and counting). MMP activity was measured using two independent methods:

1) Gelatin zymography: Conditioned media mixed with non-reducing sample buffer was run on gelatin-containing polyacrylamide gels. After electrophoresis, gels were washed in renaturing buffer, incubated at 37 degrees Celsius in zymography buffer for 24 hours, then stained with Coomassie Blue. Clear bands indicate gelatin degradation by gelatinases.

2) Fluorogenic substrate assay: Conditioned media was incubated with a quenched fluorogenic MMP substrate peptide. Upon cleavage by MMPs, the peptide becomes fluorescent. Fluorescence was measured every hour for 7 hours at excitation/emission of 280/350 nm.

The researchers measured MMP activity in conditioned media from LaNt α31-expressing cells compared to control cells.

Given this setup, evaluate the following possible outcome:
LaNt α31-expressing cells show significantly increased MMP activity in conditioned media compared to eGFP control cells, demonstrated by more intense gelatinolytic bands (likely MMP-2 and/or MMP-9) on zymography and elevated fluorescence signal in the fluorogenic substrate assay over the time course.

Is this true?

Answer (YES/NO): YES